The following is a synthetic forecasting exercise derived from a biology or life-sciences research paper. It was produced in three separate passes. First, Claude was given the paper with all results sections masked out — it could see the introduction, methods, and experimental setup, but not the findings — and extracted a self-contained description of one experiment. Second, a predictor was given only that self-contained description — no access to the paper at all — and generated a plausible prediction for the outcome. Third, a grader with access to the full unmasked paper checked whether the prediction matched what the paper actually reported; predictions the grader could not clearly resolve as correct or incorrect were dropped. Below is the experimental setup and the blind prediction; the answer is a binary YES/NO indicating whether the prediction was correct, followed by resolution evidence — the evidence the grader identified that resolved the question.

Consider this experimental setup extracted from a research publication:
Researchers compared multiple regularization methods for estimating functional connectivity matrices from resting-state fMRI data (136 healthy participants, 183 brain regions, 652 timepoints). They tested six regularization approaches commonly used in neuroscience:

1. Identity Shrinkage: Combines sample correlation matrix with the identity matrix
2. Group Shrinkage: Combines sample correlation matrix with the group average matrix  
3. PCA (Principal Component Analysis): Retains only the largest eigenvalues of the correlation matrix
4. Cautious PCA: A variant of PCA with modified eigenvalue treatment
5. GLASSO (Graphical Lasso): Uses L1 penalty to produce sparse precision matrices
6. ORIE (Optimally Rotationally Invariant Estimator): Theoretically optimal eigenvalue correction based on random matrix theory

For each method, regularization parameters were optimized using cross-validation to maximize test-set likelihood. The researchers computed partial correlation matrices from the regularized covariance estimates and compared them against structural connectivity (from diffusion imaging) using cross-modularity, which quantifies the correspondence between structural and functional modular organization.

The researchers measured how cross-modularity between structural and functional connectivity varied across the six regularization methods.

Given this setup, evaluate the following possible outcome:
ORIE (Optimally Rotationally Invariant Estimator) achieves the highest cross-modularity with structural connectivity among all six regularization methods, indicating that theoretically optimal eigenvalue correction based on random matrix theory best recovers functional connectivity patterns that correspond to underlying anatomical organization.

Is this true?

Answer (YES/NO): NO